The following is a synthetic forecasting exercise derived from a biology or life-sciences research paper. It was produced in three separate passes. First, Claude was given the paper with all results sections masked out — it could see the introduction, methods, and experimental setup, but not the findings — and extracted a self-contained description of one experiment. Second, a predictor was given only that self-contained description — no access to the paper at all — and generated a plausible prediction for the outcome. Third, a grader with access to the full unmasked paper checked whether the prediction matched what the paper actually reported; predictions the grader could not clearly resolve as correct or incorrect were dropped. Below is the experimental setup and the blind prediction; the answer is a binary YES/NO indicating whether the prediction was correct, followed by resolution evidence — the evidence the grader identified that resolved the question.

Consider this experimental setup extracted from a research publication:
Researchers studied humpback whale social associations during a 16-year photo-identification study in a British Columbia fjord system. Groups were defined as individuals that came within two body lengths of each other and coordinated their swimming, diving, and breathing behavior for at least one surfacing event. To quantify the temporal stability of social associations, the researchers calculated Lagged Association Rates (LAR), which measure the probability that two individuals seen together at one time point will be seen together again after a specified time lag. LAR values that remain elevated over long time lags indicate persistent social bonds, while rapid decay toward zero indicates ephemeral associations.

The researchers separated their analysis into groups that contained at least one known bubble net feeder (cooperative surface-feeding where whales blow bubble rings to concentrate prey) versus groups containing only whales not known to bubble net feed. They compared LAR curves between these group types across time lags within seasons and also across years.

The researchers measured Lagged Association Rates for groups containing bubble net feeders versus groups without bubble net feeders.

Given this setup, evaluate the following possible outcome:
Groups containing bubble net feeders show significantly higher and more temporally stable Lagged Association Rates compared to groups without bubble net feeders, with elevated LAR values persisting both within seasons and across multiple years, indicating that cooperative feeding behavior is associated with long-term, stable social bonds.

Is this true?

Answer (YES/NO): YES